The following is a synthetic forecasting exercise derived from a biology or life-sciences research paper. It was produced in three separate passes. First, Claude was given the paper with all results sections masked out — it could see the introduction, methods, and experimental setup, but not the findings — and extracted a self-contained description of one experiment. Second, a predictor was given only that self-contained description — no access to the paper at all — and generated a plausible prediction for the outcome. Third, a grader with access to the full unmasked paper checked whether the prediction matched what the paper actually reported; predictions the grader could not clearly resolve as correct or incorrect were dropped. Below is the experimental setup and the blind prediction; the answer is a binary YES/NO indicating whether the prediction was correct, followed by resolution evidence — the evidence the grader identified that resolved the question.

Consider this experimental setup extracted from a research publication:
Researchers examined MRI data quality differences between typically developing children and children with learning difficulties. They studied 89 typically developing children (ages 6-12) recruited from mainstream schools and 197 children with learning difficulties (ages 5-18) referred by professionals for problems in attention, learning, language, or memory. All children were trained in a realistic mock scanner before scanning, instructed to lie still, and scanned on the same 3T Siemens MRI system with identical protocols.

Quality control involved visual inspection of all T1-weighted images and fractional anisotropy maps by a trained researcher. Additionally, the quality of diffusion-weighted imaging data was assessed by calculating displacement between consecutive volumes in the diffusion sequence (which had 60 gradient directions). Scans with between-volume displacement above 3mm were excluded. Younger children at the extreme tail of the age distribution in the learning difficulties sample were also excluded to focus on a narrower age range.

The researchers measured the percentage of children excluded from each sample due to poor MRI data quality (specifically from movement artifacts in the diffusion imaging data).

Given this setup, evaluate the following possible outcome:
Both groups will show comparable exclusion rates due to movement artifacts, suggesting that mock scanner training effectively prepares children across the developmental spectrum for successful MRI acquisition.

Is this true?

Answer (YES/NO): YES